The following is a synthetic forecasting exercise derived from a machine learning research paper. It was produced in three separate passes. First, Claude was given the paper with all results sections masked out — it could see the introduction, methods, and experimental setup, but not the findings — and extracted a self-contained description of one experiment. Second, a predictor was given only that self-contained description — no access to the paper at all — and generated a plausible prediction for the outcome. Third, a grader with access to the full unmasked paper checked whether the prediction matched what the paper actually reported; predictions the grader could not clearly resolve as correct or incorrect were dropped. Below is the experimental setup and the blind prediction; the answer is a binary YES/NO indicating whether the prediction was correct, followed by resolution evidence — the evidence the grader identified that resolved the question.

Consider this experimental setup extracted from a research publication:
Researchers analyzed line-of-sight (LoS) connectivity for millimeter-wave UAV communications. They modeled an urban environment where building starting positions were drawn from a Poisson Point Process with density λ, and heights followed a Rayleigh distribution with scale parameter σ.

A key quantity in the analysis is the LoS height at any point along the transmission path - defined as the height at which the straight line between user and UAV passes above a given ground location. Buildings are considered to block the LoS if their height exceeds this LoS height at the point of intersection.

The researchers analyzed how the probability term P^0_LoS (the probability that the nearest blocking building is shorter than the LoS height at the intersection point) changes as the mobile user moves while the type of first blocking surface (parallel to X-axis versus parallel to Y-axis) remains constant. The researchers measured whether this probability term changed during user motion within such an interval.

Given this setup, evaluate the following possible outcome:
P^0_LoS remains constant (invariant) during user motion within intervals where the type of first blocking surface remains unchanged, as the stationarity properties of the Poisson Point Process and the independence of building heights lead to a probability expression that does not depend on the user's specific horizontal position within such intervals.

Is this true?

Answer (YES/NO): NO